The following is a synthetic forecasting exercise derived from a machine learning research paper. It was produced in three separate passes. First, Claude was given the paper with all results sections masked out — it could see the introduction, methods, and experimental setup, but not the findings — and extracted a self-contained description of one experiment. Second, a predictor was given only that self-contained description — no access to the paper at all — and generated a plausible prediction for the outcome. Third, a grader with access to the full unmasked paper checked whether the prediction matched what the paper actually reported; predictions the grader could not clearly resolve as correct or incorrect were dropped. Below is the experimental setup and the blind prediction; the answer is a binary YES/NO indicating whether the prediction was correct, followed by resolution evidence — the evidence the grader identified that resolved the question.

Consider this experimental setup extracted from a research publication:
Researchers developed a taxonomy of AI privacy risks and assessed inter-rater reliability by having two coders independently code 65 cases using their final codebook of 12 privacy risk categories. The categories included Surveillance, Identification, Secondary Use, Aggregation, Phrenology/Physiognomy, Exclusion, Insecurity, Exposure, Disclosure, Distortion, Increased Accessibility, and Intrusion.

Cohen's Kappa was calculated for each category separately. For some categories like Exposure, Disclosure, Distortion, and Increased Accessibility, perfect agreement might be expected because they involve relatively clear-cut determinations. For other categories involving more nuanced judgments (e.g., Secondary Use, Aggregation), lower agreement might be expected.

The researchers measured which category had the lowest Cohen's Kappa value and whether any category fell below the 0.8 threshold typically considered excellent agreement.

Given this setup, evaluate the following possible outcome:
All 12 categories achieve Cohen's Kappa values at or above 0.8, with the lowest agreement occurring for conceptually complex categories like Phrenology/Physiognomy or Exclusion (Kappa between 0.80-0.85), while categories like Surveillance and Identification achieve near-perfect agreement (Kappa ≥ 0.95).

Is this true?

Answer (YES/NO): NO